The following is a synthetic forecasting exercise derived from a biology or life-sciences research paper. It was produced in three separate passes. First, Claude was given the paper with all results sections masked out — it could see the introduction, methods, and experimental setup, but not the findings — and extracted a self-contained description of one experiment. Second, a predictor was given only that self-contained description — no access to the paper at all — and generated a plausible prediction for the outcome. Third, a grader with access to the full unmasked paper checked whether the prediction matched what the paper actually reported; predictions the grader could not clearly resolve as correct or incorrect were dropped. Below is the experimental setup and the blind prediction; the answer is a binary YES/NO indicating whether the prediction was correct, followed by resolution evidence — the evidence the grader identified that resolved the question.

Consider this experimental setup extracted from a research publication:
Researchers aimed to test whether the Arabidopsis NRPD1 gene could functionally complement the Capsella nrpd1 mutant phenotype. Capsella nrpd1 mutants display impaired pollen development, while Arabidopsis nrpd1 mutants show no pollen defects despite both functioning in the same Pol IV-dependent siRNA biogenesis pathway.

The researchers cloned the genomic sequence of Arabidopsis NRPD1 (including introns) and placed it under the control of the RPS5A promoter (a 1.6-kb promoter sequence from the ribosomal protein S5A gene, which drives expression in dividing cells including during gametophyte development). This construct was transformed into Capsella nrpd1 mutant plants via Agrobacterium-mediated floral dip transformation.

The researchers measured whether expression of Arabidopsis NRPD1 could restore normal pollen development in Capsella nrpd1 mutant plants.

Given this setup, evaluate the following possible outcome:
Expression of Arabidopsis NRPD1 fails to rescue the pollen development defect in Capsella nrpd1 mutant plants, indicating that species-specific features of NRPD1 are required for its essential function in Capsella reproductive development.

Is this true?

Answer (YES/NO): NO